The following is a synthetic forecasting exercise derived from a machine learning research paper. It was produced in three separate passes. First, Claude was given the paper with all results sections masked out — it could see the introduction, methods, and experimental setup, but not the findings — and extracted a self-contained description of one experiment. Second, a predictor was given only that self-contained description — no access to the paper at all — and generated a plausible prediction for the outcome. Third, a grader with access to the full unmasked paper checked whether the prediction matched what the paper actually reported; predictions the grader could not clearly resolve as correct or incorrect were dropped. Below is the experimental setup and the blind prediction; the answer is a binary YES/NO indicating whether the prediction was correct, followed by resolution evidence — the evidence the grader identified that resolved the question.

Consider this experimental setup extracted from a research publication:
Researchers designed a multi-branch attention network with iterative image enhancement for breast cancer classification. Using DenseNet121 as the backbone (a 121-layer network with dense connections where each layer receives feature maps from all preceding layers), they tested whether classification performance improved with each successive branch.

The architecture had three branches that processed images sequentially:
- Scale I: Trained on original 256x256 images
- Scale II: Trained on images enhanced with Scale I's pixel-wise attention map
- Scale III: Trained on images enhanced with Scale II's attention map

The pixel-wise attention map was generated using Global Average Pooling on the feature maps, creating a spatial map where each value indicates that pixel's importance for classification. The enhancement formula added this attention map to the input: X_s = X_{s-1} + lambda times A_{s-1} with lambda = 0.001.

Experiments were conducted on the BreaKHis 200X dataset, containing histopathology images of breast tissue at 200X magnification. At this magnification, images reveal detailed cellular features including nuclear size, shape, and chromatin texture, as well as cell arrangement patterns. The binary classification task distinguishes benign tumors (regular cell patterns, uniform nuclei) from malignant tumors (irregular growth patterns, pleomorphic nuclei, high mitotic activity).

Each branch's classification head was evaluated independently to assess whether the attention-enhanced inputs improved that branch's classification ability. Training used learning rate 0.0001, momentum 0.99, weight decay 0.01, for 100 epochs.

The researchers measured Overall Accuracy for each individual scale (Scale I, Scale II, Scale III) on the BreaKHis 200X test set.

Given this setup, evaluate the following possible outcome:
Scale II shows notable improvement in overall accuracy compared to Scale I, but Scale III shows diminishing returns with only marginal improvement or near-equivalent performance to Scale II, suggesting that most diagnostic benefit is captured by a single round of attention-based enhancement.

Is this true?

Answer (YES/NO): NO